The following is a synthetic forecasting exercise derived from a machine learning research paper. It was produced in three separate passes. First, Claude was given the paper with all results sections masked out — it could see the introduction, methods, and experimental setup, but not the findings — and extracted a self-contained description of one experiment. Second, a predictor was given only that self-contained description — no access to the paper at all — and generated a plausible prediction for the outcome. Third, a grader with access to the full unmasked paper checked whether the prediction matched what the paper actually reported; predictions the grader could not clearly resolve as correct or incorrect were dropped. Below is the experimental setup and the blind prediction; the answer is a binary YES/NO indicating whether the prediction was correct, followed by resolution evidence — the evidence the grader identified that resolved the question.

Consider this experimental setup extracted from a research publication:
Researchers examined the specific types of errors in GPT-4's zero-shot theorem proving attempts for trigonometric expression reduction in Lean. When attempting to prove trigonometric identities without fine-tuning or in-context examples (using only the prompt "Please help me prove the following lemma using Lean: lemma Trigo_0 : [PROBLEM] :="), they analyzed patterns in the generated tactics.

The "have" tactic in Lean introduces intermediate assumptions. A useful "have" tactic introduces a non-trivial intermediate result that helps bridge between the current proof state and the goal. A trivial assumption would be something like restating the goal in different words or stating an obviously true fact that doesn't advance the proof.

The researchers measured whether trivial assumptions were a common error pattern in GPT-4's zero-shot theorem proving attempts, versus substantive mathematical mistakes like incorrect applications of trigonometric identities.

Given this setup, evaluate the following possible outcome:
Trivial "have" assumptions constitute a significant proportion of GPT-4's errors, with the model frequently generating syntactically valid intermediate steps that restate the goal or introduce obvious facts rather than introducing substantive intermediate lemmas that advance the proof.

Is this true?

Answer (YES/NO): YES